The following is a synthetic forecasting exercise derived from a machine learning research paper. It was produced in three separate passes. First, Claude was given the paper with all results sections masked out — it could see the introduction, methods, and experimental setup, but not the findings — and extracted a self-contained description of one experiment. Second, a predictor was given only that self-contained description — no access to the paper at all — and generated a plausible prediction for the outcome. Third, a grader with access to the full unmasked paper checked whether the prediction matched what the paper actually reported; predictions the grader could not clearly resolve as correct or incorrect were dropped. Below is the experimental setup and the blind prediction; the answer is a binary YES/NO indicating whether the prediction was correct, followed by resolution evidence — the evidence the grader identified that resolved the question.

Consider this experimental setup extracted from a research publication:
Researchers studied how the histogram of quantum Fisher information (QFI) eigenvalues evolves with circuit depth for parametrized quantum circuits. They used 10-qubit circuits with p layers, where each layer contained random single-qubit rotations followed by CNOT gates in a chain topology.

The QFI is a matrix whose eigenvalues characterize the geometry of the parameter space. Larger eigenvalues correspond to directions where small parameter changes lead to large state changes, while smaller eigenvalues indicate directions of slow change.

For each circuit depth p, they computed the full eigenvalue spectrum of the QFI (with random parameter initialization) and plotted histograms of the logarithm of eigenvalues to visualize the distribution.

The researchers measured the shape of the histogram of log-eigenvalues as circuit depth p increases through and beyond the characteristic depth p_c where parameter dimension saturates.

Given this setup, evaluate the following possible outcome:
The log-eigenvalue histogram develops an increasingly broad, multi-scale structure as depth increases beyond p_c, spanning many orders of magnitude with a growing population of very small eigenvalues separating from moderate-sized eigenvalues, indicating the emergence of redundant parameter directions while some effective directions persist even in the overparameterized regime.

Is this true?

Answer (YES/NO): NO